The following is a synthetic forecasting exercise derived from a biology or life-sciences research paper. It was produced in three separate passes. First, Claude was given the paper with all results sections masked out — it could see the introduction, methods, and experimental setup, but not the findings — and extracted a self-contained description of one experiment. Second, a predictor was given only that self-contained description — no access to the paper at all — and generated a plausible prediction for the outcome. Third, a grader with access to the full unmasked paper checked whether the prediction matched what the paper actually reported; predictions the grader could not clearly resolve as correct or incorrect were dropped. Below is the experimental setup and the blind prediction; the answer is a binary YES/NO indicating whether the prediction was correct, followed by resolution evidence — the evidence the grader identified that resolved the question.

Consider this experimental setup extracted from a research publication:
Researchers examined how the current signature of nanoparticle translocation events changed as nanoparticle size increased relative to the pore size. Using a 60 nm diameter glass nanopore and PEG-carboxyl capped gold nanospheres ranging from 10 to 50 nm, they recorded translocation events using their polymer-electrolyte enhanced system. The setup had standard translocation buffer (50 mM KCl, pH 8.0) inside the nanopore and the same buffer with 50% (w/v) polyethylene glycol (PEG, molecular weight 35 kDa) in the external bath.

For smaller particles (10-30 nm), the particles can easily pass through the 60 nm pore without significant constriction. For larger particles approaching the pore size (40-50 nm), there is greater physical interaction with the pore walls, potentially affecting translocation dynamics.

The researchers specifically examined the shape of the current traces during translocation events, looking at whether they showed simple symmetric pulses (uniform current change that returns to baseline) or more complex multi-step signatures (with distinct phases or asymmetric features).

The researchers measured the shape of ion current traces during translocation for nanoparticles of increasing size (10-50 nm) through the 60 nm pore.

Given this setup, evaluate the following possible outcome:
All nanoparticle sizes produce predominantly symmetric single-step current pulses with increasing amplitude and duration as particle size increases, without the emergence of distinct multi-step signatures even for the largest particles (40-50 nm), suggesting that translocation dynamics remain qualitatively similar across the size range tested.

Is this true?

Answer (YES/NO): NO